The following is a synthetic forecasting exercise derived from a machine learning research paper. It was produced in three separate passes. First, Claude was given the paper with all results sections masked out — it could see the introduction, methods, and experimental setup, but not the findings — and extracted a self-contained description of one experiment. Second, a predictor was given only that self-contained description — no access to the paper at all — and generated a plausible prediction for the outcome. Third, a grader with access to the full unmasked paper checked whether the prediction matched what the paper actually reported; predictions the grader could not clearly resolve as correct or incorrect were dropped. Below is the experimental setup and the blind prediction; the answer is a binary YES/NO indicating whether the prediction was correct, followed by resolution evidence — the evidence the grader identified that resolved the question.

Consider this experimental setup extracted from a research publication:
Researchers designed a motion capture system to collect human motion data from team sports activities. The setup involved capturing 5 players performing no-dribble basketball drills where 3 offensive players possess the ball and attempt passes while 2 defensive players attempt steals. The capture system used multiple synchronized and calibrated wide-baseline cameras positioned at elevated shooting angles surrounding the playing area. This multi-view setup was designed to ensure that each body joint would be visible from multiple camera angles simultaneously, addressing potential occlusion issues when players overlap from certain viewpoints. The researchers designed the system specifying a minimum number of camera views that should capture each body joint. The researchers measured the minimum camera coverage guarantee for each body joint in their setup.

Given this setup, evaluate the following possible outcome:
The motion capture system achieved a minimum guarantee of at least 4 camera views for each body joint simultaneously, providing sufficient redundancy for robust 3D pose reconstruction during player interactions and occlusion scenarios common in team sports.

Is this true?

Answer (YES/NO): YES